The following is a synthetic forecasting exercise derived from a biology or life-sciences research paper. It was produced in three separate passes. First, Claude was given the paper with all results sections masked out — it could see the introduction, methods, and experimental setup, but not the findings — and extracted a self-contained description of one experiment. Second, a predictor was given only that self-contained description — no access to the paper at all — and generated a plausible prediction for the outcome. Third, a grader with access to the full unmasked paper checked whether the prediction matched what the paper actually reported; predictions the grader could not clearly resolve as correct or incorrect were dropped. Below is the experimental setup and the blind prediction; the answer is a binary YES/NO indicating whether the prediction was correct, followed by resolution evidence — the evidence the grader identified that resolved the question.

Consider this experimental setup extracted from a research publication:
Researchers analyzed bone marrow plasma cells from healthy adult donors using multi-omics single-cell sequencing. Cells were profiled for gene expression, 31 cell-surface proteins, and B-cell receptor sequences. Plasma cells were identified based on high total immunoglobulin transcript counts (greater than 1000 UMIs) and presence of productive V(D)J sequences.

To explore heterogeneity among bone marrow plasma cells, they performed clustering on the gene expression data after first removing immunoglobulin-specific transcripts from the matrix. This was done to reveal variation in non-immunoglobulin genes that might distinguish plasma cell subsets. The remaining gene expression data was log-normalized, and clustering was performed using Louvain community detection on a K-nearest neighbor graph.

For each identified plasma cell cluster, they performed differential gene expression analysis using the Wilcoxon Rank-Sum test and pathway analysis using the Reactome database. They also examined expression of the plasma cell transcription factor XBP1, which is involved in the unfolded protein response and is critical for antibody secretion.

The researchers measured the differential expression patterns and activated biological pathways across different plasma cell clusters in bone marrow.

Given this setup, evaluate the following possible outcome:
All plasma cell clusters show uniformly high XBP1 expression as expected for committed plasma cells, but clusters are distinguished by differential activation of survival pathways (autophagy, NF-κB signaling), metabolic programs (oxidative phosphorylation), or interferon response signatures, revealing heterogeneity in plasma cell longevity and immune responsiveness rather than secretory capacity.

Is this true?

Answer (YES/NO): NO